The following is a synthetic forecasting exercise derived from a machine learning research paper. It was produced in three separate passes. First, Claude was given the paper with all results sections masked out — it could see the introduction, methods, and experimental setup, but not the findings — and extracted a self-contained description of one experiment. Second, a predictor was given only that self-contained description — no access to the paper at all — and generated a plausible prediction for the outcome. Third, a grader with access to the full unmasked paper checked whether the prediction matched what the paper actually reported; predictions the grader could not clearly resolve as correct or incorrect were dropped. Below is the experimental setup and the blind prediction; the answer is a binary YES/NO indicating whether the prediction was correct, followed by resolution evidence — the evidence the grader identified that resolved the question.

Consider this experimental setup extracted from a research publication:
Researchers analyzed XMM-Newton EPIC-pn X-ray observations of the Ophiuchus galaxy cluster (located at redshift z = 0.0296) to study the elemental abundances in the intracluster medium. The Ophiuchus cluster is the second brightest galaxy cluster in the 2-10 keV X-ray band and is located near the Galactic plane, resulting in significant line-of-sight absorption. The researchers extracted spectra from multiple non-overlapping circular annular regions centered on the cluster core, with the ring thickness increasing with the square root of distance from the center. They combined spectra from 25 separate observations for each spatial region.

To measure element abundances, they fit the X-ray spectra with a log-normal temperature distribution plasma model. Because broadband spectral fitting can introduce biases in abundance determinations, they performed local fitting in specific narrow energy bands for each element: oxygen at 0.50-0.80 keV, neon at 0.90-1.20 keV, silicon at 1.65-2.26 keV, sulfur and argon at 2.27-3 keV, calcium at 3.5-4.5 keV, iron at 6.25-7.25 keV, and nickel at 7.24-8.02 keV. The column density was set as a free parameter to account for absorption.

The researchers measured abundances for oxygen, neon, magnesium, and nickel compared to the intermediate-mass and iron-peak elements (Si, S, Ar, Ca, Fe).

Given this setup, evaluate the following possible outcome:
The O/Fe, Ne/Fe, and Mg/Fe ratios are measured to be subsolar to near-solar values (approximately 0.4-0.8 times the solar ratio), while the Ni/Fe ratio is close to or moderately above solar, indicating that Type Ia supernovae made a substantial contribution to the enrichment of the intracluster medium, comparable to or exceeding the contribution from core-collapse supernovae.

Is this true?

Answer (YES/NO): NO